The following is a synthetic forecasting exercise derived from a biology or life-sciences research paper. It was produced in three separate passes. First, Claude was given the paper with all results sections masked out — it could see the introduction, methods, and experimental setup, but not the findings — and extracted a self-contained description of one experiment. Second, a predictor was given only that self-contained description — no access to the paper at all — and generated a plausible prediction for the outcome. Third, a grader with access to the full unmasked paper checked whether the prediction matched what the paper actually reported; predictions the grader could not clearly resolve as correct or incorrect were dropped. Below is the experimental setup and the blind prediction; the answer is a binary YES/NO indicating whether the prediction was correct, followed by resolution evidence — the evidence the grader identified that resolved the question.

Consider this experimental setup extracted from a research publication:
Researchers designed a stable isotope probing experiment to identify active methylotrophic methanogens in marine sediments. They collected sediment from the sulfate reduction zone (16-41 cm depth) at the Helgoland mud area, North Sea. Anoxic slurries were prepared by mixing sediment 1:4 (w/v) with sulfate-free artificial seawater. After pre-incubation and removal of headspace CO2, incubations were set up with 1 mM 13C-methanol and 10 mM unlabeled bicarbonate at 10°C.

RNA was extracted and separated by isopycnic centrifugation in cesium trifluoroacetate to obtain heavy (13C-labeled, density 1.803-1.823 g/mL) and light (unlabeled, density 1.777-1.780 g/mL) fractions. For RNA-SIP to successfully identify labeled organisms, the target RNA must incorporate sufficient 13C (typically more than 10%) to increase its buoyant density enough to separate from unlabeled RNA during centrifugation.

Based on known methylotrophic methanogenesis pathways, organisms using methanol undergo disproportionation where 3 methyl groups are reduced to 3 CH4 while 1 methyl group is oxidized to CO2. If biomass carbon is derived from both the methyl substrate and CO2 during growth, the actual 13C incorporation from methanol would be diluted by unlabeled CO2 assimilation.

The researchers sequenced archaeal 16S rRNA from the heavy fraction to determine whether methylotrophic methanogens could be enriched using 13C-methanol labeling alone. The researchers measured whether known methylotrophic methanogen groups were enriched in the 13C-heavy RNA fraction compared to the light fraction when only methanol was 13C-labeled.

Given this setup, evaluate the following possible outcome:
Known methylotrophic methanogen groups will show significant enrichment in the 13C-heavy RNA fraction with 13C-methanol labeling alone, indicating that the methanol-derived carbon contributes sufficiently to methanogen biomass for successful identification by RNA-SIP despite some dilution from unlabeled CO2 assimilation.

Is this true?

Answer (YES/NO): NO